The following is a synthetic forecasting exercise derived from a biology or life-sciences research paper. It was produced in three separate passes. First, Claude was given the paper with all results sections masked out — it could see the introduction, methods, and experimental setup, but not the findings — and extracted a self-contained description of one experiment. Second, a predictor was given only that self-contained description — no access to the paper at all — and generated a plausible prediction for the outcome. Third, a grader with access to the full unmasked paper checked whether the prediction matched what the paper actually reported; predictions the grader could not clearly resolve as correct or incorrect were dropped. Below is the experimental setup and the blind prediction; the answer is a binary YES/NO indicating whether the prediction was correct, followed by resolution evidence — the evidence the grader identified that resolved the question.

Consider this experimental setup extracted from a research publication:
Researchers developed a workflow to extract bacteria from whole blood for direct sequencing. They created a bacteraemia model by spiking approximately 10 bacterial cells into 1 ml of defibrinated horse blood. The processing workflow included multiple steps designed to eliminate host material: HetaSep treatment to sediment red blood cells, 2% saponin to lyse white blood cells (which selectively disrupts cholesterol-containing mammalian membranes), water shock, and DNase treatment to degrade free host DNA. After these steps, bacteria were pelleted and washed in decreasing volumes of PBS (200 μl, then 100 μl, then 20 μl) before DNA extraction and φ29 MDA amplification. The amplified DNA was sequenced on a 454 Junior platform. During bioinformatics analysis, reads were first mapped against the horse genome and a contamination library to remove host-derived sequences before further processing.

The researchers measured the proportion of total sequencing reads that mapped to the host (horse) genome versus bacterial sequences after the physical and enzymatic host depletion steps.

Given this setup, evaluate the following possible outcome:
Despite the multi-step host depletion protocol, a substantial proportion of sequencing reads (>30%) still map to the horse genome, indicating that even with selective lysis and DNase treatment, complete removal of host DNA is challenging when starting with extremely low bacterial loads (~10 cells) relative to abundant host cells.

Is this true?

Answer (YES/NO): NO